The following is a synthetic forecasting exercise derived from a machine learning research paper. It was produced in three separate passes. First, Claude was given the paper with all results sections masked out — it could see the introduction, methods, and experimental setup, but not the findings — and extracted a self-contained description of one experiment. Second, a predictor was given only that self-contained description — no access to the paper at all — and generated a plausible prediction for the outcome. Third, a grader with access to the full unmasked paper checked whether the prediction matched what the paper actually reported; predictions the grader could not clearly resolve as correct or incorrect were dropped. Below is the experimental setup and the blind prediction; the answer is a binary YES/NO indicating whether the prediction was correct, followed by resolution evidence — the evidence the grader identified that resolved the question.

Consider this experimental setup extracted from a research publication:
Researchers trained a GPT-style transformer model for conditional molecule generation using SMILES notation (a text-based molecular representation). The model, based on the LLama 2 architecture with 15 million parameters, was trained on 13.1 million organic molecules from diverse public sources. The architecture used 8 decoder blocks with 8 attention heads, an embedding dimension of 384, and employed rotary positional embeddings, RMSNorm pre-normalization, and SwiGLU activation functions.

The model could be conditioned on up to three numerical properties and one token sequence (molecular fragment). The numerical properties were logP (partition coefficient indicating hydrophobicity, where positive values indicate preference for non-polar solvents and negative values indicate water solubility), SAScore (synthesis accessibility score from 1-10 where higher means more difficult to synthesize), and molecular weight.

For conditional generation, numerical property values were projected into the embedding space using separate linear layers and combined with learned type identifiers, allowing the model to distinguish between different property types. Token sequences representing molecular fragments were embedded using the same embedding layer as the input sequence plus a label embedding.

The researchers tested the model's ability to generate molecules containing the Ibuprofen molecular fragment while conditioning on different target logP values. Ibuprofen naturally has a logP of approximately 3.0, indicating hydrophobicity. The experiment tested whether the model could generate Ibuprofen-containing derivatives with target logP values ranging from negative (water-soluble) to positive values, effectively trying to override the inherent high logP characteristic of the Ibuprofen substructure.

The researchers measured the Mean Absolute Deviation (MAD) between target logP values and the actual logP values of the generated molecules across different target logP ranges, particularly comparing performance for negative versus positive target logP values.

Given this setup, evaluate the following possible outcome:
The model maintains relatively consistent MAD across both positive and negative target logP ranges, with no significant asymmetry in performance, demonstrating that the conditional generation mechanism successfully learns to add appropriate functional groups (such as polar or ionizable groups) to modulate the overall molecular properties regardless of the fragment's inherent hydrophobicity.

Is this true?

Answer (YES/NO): NO